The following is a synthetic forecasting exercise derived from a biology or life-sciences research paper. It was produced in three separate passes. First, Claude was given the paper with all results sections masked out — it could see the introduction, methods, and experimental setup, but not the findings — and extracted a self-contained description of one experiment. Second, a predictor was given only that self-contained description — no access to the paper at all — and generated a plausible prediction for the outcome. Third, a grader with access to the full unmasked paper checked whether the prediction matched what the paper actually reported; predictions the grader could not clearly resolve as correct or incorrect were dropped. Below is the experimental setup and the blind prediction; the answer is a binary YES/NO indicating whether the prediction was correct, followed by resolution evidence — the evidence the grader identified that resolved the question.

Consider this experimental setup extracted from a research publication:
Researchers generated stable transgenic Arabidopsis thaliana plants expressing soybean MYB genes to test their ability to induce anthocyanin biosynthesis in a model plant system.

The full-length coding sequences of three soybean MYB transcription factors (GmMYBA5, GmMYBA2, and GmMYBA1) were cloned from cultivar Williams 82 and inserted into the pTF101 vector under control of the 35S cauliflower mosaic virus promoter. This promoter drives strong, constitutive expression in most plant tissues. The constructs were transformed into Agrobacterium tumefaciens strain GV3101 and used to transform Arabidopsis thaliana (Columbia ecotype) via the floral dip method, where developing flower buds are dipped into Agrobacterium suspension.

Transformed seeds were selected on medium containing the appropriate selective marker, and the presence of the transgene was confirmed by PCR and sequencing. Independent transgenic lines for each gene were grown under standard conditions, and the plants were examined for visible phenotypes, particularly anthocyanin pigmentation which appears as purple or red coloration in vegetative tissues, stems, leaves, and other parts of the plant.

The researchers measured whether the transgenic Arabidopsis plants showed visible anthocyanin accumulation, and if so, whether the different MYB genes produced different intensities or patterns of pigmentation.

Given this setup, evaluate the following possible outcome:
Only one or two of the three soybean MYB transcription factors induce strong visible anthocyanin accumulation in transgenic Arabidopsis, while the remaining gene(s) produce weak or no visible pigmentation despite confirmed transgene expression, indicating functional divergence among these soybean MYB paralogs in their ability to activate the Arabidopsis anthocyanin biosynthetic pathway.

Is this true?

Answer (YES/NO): NO